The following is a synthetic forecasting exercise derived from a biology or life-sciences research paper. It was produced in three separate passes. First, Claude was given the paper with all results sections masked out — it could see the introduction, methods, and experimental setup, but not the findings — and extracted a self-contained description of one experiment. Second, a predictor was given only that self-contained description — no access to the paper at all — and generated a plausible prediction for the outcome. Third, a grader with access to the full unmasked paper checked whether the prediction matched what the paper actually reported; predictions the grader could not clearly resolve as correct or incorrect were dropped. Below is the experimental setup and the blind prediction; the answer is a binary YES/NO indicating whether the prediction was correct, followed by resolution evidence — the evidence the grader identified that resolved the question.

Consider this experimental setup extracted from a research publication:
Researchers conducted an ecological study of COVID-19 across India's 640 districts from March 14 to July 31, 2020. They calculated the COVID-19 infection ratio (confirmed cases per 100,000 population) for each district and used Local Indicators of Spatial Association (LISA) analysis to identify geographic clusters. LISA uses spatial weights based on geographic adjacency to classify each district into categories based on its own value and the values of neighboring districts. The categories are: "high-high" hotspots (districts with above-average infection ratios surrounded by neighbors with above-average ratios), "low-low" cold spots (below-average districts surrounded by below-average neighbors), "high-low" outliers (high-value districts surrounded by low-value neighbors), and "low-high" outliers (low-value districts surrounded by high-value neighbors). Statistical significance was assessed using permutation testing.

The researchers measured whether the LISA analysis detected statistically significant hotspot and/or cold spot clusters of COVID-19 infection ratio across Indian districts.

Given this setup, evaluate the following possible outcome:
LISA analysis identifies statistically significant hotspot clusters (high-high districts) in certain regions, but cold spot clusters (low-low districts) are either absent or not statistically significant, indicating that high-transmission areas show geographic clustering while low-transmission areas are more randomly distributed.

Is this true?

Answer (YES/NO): NO